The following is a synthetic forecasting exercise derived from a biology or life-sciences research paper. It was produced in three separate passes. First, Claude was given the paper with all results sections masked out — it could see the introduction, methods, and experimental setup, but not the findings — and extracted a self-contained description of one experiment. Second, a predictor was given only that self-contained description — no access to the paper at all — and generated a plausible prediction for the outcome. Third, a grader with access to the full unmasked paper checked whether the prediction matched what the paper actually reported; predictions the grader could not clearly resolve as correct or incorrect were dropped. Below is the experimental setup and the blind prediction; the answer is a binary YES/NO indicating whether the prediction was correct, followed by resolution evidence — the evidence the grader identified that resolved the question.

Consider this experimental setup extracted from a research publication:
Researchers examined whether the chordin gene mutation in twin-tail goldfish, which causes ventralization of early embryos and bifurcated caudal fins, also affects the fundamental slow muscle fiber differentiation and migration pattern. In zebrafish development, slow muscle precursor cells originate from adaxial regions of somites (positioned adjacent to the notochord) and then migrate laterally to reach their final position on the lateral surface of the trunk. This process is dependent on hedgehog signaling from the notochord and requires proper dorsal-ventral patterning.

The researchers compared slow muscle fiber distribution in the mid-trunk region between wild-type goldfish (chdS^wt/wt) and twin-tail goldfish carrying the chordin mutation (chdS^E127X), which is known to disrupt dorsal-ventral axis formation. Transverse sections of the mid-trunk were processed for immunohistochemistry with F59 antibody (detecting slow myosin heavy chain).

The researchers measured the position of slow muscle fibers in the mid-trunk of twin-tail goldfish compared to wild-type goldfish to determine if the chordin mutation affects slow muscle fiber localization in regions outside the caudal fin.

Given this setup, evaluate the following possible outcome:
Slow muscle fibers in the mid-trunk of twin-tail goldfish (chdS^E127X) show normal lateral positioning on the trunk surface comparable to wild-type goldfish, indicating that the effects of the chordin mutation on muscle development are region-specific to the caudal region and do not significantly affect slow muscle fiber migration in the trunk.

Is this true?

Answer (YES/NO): YES